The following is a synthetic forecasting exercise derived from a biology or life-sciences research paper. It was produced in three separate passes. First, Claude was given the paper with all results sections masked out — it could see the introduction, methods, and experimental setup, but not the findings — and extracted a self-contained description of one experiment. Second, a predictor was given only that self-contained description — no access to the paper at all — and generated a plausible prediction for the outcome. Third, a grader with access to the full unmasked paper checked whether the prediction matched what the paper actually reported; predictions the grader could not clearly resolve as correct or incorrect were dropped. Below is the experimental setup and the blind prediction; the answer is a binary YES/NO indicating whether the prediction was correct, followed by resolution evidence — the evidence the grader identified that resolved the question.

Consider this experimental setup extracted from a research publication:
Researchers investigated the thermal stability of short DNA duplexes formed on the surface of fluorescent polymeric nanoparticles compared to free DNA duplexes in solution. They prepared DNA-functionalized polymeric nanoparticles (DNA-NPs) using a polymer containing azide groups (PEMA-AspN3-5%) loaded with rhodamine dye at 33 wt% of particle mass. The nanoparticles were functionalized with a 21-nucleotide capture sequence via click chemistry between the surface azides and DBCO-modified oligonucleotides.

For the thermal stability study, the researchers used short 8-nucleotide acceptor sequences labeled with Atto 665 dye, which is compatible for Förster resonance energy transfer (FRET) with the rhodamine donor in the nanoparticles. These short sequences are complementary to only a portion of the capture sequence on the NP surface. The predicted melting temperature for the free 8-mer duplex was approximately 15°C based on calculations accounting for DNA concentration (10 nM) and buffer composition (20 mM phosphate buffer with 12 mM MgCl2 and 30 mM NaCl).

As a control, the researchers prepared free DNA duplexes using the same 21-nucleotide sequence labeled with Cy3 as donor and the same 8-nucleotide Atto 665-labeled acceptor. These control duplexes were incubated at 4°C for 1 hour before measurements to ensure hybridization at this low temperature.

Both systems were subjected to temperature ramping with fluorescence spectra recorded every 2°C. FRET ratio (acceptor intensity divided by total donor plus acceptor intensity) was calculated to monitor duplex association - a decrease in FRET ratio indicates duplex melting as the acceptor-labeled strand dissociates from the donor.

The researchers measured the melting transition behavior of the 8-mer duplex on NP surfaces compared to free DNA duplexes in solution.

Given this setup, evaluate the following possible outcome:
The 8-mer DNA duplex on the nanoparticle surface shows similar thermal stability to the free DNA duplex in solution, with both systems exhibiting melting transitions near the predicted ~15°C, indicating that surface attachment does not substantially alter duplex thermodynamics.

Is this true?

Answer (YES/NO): NO